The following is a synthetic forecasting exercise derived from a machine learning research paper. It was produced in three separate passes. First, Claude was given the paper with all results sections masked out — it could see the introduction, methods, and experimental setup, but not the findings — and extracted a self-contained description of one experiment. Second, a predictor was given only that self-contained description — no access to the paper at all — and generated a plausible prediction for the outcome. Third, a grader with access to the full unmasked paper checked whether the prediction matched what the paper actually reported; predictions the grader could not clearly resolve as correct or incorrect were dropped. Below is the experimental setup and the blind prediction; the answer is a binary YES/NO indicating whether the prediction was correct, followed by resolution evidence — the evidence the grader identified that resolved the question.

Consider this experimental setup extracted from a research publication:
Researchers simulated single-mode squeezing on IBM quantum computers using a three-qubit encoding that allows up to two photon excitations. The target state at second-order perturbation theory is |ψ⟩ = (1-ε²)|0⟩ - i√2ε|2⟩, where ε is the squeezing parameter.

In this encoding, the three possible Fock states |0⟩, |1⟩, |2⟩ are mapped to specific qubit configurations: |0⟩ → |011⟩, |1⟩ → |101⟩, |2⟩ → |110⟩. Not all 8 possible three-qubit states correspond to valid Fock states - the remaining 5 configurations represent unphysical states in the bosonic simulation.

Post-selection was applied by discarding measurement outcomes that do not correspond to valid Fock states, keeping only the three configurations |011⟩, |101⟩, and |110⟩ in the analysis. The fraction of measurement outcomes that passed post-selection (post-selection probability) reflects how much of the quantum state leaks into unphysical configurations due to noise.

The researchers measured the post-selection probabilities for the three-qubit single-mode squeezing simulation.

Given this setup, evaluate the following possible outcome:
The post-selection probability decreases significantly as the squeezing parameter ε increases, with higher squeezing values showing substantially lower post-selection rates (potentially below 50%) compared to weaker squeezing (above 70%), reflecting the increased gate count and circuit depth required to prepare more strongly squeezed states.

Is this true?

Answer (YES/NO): NO